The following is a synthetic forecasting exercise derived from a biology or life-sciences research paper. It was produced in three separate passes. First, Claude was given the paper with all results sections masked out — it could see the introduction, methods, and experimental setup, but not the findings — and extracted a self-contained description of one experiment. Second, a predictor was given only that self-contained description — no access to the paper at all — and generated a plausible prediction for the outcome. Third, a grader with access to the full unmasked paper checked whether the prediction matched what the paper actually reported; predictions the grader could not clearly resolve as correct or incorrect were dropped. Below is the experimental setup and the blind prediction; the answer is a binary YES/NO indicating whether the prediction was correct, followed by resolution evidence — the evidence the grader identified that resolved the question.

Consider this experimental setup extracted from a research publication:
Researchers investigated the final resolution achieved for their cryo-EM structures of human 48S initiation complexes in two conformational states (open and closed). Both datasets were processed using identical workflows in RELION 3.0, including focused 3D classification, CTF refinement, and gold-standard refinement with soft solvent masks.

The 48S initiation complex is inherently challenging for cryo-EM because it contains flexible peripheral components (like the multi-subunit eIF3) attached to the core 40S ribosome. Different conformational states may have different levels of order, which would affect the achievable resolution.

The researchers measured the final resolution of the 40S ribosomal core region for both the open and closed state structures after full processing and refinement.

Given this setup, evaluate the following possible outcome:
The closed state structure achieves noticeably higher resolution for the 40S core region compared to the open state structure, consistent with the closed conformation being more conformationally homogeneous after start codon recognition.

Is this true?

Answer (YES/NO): YES